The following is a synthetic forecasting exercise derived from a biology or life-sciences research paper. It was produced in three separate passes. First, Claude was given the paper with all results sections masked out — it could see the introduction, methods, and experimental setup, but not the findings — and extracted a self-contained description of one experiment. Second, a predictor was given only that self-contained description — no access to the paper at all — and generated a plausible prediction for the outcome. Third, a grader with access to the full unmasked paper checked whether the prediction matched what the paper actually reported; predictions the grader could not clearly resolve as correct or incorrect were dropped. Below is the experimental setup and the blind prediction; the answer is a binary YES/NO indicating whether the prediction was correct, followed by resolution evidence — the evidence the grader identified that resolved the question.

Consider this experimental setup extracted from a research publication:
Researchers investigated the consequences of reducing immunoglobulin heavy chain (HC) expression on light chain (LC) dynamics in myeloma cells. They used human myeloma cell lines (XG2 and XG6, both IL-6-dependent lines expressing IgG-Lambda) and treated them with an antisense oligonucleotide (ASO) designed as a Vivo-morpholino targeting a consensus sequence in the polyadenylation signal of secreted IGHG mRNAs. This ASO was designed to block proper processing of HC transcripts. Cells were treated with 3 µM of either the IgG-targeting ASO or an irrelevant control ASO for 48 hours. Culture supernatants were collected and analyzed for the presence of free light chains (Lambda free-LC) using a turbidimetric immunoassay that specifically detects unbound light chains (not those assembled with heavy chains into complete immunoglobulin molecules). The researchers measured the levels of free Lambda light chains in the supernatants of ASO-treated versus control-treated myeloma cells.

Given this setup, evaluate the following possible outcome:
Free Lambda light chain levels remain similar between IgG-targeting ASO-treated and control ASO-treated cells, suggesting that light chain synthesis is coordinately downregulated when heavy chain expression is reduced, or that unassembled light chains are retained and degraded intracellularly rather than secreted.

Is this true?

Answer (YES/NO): NO